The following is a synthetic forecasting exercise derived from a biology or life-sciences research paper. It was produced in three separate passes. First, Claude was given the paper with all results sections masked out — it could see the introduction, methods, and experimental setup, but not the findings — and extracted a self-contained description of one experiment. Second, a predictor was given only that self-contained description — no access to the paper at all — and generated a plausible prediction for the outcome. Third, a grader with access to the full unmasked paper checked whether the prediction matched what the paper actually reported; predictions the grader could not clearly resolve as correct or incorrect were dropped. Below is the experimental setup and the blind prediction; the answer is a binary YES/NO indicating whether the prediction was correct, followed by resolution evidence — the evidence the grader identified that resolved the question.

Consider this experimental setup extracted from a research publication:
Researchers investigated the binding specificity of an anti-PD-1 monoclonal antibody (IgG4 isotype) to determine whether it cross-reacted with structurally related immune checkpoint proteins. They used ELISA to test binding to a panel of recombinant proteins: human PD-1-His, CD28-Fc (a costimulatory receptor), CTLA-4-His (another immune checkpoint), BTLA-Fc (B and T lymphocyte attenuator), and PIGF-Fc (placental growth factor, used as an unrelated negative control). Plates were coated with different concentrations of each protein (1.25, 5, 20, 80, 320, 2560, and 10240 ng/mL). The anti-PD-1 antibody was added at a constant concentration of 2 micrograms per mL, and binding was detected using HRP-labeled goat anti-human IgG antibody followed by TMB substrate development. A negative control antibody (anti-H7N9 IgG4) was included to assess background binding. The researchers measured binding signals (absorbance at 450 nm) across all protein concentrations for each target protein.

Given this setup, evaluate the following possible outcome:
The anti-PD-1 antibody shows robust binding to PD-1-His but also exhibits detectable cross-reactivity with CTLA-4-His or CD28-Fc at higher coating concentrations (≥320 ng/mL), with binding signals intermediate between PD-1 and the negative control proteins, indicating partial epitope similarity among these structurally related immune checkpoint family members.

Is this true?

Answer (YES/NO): NO